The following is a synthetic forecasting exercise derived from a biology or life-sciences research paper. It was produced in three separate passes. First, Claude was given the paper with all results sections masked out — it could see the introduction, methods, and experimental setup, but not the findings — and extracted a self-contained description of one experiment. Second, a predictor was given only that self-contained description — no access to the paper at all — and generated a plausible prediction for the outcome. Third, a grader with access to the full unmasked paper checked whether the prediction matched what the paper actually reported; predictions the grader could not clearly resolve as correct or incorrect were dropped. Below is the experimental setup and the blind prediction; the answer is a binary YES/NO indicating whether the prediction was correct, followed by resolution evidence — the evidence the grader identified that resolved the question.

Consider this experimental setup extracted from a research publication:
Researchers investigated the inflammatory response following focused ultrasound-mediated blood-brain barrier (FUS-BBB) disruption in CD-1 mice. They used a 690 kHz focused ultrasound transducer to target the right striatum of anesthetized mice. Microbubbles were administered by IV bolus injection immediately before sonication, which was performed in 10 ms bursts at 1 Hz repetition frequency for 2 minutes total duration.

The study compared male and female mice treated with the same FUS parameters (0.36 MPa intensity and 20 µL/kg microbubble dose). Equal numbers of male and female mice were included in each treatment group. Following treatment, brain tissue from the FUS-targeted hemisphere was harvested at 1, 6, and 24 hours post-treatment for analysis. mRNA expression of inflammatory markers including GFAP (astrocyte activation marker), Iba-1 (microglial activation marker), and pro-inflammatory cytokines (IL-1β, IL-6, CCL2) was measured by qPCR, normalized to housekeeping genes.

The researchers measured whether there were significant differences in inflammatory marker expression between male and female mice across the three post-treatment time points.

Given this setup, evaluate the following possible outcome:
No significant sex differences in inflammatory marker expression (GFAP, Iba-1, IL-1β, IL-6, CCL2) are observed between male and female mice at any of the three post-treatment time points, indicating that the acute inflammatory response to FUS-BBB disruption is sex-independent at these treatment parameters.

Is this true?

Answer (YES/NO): NO